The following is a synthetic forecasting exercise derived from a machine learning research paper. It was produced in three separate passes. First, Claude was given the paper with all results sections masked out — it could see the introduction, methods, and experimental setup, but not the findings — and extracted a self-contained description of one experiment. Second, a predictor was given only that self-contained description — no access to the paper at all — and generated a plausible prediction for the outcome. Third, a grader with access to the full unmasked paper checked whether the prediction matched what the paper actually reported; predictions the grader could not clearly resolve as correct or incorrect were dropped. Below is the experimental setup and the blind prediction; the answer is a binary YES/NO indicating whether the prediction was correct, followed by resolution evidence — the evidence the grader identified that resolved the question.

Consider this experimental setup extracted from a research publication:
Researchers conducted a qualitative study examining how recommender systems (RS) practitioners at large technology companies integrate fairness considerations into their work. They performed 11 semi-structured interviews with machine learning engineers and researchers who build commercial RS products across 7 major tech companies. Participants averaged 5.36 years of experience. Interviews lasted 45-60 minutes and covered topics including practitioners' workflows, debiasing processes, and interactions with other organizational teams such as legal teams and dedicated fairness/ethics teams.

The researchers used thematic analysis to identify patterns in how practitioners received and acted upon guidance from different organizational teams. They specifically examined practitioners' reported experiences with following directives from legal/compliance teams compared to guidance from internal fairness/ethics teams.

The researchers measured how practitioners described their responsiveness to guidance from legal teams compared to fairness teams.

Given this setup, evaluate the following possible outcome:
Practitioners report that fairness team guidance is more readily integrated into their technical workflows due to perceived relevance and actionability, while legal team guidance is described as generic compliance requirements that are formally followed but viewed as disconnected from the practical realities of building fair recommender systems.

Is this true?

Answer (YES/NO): NO